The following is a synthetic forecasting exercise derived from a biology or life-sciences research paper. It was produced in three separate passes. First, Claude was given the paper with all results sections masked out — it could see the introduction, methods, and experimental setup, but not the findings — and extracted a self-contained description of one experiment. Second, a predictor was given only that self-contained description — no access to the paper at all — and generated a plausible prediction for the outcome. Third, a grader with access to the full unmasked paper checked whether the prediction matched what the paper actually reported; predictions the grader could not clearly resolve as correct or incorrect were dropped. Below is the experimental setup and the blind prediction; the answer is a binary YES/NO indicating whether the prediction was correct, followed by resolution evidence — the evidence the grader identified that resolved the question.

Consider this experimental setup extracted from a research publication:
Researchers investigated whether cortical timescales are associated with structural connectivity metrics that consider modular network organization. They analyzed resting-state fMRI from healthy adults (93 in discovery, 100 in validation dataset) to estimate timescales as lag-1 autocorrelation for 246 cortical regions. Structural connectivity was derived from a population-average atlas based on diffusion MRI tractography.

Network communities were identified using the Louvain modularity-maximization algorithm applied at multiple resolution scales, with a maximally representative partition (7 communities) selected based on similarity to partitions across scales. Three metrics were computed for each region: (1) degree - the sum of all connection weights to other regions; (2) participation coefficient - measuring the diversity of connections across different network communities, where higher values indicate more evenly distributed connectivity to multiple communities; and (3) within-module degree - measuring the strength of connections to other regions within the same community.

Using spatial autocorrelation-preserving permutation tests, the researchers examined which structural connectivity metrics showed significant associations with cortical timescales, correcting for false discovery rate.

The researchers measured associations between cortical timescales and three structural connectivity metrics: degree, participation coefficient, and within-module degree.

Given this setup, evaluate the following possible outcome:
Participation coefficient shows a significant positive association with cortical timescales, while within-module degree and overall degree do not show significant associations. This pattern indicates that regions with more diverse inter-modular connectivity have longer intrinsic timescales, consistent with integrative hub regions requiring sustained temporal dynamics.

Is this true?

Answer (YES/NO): NO